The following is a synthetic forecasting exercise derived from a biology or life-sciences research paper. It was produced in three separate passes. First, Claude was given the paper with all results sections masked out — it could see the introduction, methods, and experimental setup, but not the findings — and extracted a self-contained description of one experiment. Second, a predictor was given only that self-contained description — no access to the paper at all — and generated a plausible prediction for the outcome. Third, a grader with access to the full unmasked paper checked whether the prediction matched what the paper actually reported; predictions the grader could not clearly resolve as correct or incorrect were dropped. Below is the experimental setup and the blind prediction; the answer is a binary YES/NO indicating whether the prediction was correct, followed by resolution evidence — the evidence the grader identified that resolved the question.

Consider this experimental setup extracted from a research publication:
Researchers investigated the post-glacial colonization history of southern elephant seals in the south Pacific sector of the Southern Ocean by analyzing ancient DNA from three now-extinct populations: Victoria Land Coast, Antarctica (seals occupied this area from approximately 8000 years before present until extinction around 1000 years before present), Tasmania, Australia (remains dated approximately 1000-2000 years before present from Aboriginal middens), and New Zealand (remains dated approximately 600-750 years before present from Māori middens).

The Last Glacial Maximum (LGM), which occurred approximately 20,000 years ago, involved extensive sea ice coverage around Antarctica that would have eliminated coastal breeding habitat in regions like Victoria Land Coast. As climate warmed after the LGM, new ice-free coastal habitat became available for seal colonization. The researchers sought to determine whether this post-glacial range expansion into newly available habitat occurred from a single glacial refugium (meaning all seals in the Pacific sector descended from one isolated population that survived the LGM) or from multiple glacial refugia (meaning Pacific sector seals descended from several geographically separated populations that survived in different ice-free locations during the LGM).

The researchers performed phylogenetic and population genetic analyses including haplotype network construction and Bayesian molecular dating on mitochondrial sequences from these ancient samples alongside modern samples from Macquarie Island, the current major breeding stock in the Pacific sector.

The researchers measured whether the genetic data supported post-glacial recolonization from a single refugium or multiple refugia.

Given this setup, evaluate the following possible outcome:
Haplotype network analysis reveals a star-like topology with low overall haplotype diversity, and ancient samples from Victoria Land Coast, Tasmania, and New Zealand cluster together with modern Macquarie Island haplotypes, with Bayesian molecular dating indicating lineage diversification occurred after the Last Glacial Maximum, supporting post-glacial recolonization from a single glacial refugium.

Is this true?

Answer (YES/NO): NO